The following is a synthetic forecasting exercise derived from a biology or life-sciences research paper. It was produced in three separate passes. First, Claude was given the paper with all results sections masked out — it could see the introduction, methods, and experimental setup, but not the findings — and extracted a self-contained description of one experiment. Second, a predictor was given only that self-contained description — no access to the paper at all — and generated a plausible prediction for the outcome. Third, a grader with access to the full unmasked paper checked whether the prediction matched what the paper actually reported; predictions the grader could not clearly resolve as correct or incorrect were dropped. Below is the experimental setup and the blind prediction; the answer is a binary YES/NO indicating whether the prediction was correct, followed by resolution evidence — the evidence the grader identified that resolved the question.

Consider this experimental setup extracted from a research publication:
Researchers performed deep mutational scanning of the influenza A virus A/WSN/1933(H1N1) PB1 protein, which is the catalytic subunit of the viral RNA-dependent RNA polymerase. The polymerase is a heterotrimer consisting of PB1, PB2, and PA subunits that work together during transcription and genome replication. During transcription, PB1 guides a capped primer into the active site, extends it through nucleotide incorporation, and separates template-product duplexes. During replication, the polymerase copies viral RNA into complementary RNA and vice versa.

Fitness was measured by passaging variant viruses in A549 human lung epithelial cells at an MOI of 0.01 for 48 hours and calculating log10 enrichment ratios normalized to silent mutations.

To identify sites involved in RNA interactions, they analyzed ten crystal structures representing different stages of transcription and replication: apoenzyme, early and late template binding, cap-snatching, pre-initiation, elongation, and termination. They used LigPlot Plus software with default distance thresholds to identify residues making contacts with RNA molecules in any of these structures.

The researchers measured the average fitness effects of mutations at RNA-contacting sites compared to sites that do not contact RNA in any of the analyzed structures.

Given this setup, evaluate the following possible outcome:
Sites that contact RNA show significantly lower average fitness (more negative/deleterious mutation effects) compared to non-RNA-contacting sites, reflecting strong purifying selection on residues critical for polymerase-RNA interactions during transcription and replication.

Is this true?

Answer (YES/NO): NO